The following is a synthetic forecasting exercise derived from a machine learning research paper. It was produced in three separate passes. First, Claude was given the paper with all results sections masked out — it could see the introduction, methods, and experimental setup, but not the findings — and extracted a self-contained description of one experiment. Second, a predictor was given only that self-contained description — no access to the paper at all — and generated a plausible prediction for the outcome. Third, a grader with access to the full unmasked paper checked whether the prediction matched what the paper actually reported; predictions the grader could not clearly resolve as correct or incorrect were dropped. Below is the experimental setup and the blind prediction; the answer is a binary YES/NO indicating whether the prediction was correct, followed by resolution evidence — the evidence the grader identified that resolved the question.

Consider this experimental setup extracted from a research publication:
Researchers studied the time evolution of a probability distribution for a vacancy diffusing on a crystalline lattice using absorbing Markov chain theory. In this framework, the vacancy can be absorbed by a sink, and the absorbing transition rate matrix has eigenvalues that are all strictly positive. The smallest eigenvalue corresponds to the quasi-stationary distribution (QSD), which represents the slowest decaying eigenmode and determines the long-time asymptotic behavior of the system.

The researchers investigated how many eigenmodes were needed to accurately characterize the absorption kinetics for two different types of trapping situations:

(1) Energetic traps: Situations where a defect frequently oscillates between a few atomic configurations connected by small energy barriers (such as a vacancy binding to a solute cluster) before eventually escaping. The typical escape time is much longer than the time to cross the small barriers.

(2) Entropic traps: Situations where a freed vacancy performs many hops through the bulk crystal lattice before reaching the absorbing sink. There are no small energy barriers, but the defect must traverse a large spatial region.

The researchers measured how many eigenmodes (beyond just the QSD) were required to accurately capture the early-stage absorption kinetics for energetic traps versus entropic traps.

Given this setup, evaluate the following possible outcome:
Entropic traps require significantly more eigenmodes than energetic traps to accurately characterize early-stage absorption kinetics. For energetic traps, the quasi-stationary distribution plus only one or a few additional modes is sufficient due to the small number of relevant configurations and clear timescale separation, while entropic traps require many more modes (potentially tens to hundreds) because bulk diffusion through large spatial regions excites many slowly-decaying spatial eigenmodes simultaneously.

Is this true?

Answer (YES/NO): NO